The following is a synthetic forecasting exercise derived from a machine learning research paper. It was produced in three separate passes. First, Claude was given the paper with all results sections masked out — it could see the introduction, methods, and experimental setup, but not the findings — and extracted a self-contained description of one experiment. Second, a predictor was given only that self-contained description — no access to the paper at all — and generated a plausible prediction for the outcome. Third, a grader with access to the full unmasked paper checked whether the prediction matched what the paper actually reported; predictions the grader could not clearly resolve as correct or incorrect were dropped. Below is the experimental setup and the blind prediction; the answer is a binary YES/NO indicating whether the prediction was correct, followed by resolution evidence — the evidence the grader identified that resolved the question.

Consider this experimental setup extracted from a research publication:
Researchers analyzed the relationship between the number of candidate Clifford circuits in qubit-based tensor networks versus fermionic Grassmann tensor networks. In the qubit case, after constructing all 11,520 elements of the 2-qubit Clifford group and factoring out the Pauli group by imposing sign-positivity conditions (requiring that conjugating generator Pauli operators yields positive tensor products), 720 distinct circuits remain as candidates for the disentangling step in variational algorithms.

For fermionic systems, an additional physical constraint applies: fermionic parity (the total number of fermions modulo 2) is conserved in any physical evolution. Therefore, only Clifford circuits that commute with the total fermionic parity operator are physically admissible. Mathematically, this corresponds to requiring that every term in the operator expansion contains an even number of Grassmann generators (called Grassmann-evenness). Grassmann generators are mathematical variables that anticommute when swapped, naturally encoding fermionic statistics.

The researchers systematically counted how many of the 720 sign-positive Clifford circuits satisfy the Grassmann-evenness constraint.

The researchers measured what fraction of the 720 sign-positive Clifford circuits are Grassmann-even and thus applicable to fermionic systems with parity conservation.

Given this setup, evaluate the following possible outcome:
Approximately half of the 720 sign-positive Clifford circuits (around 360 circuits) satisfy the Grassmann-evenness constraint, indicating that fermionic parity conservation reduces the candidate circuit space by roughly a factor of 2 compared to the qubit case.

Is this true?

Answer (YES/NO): NO